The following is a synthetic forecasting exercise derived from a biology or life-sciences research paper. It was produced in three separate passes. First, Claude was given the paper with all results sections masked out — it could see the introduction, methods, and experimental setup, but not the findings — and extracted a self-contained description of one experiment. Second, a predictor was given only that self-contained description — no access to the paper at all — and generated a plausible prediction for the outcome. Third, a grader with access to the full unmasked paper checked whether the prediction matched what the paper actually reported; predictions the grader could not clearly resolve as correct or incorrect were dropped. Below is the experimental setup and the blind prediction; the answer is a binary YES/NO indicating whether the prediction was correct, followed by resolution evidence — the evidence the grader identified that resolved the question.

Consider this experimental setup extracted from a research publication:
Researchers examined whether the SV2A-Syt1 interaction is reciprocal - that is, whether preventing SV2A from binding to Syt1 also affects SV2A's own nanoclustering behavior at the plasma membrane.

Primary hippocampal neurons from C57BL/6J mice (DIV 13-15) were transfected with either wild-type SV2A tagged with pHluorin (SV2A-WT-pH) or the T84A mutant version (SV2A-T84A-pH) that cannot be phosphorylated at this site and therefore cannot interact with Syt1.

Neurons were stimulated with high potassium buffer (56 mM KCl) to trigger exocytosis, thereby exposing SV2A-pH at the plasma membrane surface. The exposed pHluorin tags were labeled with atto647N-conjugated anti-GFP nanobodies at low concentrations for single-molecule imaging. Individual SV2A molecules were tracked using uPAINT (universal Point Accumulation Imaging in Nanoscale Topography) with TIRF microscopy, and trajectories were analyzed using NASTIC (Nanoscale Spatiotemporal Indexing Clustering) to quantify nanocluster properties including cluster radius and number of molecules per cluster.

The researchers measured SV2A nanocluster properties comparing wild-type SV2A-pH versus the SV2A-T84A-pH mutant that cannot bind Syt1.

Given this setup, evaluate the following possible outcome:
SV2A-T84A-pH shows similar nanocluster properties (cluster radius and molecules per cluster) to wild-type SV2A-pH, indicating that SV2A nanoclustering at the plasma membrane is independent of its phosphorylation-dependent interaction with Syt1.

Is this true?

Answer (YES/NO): NO